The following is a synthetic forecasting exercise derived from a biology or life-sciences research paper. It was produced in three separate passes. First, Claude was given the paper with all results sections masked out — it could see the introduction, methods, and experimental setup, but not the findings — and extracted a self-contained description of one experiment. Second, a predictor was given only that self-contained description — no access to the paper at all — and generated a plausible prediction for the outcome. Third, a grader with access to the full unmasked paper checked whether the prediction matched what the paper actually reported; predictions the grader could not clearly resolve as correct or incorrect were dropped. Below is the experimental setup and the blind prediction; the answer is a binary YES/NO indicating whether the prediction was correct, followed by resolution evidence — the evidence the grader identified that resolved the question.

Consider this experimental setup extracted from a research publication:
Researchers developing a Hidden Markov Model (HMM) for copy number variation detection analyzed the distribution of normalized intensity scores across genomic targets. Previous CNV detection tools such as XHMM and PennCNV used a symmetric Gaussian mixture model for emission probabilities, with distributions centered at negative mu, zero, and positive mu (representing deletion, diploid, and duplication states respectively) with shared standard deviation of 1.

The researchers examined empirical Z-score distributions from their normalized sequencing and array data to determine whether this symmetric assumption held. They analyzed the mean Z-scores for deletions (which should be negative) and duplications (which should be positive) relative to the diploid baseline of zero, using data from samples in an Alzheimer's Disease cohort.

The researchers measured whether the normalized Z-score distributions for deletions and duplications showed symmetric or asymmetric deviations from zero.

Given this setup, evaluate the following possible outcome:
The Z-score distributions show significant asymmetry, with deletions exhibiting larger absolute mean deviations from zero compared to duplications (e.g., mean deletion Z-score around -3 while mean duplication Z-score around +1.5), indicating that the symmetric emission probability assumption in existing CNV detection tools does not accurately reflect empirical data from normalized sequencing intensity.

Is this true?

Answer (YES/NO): YES